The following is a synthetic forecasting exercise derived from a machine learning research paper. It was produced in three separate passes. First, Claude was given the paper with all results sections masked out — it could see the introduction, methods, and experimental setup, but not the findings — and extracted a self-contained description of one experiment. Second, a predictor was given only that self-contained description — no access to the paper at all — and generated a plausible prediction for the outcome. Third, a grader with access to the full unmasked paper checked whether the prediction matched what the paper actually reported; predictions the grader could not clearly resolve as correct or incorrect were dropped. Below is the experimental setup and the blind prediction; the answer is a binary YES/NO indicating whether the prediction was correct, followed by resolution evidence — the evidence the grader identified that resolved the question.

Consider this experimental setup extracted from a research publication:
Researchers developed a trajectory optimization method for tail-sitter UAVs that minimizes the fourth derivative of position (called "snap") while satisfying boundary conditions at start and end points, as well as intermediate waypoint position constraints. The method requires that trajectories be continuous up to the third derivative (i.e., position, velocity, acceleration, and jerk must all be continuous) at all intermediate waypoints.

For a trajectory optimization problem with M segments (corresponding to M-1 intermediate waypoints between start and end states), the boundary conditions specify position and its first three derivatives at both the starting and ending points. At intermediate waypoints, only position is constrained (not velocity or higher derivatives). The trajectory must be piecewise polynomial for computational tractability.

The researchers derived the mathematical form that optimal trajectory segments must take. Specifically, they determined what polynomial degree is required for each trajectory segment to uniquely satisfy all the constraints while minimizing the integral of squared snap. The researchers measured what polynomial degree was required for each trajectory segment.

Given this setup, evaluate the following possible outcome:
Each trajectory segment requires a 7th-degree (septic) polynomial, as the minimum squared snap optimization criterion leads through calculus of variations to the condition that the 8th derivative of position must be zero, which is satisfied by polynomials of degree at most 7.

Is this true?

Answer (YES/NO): YES